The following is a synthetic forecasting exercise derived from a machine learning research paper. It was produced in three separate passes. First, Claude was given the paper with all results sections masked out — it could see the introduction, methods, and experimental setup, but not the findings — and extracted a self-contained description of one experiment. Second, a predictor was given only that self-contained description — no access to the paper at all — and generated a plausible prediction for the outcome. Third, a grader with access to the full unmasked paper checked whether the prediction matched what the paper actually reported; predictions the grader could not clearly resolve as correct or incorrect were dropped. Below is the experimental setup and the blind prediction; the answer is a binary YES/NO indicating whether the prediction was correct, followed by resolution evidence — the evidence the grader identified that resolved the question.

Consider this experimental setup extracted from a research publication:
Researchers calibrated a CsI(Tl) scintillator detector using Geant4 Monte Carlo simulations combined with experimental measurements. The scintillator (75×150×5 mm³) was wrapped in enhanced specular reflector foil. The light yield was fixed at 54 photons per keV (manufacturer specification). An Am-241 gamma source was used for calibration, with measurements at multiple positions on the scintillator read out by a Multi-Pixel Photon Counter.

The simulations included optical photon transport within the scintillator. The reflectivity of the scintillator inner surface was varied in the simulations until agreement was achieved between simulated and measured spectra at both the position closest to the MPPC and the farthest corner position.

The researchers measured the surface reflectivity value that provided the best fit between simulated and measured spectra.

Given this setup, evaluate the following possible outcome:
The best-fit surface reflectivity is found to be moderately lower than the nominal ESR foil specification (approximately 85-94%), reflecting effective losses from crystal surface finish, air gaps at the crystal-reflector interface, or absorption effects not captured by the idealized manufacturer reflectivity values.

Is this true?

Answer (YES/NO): NO